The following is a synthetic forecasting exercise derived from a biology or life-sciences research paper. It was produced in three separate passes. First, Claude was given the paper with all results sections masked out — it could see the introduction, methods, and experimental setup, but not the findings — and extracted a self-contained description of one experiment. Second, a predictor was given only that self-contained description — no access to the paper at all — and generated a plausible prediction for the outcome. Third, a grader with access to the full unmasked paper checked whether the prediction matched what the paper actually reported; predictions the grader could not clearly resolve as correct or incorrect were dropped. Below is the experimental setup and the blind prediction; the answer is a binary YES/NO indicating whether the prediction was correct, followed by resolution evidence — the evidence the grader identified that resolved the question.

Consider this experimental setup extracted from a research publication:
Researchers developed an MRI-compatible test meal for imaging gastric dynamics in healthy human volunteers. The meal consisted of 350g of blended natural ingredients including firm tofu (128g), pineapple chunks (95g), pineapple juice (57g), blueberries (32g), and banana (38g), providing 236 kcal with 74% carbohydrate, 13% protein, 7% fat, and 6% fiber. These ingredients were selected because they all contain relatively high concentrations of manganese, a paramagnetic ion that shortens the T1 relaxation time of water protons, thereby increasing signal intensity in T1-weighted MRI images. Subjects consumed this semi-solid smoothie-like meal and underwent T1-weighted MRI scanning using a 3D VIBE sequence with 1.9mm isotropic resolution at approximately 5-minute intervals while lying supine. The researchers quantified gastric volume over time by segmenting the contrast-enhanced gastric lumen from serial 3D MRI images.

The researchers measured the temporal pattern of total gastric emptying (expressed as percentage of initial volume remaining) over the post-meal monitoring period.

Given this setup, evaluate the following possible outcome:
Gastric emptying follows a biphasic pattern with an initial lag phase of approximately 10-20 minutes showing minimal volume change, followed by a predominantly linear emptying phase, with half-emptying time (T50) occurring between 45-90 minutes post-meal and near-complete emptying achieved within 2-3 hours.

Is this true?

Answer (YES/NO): NO